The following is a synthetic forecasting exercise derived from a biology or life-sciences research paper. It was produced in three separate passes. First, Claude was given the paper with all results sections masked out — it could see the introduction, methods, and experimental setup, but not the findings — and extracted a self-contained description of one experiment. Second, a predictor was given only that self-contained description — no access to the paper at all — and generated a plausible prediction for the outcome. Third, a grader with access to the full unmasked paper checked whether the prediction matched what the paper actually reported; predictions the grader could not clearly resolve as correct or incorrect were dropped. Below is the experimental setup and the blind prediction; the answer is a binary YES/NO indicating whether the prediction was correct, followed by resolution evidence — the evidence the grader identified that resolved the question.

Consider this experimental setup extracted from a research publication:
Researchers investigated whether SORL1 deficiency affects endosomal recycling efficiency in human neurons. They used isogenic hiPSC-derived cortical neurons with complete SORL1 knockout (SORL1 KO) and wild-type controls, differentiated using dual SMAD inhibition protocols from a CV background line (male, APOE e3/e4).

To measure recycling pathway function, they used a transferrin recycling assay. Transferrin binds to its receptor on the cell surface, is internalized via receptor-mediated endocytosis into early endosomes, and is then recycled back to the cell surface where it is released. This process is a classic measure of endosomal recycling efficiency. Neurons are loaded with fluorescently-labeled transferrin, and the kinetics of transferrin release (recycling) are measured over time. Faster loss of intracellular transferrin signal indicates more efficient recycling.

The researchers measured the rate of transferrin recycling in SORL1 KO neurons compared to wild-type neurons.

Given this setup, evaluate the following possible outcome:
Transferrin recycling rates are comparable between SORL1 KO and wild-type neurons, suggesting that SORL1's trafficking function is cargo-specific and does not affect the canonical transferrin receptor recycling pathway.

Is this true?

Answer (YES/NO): NO